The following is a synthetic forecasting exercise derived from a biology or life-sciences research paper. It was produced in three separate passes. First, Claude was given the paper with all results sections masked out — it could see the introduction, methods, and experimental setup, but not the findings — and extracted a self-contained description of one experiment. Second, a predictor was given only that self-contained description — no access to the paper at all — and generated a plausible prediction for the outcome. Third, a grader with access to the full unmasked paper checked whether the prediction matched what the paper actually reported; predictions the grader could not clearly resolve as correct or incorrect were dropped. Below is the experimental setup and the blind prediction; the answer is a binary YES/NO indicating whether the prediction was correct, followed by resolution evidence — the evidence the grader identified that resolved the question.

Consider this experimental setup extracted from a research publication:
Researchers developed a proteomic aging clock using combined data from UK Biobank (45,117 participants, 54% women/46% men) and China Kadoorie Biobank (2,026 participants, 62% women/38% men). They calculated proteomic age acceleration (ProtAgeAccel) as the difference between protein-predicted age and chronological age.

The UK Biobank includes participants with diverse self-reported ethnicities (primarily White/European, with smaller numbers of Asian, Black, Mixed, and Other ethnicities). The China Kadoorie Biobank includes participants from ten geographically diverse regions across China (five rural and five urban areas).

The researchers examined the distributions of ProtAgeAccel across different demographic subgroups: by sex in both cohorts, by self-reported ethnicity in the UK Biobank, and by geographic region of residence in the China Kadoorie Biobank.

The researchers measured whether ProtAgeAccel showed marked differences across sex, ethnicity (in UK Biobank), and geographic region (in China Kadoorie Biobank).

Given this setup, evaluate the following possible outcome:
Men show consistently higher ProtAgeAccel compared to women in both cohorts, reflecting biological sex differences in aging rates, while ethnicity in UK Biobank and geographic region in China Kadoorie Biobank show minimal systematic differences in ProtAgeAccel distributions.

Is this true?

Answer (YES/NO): NO